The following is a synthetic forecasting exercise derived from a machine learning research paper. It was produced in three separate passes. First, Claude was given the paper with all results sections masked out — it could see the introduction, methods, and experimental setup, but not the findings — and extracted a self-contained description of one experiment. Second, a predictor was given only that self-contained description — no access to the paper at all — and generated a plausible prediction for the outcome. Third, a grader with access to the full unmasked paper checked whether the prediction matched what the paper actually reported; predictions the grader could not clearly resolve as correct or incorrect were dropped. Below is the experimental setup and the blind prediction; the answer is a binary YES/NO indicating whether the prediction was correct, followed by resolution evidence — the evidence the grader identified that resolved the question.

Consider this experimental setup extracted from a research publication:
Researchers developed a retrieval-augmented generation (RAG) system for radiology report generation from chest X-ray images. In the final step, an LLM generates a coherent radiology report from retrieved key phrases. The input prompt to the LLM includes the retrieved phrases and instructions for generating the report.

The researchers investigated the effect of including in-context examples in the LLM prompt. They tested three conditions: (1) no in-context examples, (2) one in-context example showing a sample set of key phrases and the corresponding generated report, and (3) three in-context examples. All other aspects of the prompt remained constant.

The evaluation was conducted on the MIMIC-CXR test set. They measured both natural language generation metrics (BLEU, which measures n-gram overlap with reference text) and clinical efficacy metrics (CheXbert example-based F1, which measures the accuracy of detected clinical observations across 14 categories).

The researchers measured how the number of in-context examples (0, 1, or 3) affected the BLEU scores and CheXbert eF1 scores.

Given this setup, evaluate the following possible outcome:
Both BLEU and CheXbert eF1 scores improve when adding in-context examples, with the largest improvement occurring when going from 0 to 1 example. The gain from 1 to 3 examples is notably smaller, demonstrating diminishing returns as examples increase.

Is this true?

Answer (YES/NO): NO